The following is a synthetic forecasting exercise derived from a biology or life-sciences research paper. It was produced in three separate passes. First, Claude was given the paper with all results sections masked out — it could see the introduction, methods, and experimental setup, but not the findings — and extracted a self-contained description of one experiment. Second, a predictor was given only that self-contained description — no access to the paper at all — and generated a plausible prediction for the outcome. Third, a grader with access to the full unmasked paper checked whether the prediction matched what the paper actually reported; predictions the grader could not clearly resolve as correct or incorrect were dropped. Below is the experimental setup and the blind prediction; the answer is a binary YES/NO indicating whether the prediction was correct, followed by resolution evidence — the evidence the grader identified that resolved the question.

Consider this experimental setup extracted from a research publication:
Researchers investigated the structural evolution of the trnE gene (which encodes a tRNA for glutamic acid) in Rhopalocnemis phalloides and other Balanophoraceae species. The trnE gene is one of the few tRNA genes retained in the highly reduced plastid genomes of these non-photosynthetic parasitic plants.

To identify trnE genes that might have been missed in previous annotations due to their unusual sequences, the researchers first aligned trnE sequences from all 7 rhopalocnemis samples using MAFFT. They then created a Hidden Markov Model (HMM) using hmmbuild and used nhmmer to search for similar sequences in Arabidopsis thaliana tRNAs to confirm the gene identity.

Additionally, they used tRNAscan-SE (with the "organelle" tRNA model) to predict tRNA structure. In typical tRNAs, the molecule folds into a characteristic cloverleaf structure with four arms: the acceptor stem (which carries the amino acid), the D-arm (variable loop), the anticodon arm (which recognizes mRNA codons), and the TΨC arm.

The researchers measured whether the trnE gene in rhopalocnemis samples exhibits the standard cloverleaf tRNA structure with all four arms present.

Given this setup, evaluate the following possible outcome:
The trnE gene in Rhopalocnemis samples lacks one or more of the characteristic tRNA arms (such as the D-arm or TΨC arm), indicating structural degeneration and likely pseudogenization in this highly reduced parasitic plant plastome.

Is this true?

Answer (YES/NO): NO